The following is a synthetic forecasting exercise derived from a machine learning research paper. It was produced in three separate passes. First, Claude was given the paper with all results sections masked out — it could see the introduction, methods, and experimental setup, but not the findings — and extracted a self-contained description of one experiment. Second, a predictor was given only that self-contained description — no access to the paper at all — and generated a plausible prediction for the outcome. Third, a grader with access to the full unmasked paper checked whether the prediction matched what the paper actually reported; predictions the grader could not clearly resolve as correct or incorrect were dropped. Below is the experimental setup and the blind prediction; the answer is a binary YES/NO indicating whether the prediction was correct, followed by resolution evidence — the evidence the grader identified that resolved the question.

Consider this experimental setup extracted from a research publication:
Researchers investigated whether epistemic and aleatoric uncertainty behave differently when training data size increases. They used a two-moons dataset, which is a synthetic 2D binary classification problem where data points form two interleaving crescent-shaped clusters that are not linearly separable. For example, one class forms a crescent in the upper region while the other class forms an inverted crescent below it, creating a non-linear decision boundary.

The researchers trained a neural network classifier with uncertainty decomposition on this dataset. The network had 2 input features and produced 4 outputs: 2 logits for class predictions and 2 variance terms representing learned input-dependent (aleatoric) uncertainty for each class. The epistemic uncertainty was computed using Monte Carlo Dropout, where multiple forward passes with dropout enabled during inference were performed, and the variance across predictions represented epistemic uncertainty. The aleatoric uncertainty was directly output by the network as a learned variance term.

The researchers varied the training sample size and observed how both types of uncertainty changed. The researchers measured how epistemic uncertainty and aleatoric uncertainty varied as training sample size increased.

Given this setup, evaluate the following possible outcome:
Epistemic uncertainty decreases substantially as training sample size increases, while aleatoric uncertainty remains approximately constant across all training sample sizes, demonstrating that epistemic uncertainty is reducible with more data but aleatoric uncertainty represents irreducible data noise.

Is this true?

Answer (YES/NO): NO